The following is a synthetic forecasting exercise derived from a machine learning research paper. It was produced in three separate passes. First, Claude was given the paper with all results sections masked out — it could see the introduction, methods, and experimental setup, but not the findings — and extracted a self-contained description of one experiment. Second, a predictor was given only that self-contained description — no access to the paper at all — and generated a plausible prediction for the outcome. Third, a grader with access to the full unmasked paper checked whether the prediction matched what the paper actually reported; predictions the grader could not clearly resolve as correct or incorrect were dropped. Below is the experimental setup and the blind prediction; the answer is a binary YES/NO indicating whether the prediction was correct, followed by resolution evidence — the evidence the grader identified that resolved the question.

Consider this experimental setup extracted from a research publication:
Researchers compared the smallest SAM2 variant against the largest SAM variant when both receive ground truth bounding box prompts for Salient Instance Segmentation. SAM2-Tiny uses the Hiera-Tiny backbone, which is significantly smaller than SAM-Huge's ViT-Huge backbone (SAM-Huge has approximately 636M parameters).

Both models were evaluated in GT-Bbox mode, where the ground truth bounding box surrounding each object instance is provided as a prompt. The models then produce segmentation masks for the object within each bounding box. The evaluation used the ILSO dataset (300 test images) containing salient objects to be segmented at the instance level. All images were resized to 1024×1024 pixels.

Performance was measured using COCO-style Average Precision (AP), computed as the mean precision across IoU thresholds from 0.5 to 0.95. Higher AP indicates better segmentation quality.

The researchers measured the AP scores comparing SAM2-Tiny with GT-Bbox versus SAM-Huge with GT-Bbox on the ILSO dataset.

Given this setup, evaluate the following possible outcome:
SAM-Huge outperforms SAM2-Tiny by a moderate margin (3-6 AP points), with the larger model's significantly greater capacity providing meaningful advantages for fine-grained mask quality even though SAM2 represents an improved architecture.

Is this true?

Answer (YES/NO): NO